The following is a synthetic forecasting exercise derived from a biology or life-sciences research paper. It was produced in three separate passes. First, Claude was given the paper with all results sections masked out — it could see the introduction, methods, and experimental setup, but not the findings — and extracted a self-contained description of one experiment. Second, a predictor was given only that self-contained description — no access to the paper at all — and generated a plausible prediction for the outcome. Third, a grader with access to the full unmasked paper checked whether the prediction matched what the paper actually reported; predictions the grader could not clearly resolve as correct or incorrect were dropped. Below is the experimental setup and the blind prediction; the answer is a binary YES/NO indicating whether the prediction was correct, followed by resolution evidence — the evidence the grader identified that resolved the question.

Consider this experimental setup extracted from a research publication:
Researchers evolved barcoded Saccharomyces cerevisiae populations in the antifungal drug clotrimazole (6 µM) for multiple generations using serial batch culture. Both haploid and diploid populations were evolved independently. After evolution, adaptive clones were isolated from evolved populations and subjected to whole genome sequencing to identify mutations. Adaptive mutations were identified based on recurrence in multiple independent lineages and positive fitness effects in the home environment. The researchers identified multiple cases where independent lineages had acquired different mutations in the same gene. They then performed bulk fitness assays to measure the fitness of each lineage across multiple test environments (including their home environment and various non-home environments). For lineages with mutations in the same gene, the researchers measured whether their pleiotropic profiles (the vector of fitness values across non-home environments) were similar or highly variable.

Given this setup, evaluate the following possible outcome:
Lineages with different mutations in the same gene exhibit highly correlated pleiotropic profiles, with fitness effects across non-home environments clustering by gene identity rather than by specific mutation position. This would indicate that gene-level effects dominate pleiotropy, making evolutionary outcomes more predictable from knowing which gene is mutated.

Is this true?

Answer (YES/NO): NO